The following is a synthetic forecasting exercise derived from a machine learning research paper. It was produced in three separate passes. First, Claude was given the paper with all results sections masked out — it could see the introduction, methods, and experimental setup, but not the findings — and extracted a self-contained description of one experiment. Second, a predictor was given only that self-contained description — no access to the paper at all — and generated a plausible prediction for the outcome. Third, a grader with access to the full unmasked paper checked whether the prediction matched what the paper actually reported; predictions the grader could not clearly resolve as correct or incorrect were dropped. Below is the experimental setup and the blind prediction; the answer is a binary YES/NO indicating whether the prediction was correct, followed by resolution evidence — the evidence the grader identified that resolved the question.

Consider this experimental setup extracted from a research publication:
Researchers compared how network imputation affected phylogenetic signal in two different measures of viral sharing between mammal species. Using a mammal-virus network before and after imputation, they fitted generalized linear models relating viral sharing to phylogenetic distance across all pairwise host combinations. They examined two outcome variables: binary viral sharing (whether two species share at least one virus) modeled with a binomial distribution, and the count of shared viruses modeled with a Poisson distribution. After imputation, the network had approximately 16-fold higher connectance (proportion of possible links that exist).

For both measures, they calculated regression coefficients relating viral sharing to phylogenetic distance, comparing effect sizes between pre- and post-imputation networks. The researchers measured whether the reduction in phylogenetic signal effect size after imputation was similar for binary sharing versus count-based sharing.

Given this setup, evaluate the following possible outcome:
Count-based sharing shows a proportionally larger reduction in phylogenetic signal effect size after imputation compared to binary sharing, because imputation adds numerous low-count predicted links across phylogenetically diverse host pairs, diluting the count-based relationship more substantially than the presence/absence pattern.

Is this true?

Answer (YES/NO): NO